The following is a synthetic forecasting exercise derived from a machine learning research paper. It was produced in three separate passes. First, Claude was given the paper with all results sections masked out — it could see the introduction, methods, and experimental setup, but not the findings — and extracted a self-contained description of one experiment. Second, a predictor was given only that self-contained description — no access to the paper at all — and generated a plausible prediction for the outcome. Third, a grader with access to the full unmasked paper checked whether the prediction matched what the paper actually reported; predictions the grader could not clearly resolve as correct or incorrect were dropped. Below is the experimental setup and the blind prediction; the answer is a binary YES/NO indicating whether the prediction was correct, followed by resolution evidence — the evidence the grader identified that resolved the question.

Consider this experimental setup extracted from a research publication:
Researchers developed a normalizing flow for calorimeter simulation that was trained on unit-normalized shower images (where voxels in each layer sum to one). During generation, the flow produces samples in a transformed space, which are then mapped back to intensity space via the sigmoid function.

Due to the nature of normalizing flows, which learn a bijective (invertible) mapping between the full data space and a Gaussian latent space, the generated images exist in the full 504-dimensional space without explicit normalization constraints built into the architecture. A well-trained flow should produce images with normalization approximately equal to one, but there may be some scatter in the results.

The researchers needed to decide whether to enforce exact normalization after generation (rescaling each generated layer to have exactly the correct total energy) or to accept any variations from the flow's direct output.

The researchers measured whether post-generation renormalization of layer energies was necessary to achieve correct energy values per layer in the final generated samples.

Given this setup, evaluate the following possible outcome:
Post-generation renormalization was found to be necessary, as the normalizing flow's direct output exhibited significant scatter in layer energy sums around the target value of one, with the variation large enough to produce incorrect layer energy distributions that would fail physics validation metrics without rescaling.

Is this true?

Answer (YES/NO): NO